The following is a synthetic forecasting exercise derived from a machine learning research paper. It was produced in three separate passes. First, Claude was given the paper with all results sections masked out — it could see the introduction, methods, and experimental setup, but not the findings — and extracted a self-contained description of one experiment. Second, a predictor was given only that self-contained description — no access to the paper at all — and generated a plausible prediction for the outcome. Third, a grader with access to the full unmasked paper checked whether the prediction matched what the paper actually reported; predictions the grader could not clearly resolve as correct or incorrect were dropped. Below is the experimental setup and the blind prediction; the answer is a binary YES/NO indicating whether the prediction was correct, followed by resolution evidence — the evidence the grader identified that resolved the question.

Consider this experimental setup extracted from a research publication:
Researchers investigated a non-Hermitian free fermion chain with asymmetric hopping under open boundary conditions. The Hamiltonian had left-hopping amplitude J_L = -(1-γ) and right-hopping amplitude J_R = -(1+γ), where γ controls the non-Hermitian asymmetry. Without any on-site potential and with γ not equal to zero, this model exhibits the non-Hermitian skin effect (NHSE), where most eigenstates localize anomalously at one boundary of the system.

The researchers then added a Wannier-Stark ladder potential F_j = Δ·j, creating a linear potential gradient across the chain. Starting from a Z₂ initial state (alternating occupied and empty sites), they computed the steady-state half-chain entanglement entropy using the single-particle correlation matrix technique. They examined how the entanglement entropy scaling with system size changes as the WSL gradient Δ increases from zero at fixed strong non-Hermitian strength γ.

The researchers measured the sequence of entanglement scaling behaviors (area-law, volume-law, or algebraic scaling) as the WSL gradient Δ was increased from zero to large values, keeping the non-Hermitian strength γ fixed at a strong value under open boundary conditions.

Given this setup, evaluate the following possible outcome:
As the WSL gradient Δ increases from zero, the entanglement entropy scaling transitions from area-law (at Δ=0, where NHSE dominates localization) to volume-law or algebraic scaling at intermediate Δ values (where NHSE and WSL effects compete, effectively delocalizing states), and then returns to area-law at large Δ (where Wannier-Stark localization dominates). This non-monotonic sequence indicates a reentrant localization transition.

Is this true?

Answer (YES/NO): YES